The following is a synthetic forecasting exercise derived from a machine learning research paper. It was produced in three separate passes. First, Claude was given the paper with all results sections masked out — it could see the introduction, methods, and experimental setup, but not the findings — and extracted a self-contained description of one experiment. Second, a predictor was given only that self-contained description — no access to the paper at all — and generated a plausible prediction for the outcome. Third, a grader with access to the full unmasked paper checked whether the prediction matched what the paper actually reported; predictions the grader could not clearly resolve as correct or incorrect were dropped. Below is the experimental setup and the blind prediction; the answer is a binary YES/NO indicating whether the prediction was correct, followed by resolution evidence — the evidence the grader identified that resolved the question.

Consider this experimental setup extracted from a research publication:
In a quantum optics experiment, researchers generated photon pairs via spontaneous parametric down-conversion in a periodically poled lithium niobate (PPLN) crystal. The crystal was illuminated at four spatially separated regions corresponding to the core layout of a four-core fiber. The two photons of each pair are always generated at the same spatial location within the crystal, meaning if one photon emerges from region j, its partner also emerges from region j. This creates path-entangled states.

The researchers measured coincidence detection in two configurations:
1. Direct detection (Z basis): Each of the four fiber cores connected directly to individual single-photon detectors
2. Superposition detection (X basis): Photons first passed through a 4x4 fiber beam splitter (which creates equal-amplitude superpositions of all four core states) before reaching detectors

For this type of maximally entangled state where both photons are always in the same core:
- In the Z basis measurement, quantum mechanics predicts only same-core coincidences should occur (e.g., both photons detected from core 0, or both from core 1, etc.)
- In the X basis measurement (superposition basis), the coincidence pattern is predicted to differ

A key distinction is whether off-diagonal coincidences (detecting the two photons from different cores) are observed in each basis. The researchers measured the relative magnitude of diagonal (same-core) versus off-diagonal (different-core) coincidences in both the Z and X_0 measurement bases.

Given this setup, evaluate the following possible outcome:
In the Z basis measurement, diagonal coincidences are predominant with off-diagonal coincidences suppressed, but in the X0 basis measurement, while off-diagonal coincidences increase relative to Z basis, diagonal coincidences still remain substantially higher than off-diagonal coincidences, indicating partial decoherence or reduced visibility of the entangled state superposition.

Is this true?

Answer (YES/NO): NO